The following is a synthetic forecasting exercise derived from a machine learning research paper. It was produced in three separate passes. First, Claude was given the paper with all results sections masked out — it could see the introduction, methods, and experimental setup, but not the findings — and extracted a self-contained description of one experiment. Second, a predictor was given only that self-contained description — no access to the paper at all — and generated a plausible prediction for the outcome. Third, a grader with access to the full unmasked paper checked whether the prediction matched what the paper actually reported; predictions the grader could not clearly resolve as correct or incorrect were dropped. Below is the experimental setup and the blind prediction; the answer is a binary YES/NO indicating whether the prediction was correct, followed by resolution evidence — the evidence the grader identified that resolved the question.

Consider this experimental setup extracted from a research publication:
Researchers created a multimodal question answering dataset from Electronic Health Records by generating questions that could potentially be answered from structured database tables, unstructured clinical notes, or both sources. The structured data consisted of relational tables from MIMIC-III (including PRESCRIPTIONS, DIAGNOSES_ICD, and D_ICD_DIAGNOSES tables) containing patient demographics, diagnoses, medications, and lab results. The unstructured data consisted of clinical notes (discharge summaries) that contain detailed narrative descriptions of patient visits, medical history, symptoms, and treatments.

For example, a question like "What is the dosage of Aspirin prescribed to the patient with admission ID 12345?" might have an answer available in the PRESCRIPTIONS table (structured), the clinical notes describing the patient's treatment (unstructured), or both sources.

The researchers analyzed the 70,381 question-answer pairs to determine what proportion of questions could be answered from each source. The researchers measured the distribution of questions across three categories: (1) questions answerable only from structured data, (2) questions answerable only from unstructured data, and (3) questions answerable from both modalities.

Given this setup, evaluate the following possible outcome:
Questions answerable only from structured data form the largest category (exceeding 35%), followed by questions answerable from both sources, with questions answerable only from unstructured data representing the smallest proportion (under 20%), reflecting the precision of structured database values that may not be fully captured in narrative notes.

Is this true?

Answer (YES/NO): NO